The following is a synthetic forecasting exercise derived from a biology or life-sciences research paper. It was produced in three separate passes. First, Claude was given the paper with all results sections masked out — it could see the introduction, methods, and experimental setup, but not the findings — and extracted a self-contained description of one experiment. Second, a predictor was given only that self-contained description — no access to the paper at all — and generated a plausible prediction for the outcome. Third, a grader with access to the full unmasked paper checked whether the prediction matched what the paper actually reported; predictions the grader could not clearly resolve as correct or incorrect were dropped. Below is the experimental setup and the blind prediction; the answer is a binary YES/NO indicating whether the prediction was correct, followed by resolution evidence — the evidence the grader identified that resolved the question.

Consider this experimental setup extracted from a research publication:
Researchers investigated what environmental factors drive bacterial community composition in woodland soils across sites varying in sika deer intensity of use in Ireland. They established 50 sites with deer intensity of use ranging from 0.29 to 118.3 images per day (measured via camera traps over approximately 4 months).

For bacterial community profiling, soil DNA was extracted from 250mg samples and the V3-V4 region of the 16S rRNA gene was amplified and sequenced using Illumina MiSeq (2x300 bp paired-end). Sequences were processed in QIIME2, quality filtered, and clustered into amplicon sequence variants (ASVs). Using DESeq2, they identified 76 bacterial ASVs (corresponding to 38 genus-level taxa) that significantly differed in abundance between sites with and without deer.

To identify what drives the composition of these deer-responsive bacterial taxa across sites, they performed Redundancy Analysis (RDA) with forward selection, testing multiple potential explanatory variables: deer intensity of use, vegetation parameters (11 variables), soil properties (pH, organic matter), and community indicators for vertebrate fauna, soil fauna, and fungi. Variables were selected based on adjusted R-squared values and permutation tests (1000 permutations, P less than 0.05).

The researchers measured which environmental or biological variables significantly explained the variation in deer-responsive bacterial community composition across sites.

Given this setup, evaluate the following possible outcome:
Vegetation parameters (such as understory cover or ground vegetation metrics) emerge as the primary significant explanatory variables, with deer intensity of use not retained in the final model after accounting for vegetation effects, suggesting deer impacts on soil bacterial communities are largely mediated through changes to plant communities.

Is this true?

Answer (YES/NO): NO